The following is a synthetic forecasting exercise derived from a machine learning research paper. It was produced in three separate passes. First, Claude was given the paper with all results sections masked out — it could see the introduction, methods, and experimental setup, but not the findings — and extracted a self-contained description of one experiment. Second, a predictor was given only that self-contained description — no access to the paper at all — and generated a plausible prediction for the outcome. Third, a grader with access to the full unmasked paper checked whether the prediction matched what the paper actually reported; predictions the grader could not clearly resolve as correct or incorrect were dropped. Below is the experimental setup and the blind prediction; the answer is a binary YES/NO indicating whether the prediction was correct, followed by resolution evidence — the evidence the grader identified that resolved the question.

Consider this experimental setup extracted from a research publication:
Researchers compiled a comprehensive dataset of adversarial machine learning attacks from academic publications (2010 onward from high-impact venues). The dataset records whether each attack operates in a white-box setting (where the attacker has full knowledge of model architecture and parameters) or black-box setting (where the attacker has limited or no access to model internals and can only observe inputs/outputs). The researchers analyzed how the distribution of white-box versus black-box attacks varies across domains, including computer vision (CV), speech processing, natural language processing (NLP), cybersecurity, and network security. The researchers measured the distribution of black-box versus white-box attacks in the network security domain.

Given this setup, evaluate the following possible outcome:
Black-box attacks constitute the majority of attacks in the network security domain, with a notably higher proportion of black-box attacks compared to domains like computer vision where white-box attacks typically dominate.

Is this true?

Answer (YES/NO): YES